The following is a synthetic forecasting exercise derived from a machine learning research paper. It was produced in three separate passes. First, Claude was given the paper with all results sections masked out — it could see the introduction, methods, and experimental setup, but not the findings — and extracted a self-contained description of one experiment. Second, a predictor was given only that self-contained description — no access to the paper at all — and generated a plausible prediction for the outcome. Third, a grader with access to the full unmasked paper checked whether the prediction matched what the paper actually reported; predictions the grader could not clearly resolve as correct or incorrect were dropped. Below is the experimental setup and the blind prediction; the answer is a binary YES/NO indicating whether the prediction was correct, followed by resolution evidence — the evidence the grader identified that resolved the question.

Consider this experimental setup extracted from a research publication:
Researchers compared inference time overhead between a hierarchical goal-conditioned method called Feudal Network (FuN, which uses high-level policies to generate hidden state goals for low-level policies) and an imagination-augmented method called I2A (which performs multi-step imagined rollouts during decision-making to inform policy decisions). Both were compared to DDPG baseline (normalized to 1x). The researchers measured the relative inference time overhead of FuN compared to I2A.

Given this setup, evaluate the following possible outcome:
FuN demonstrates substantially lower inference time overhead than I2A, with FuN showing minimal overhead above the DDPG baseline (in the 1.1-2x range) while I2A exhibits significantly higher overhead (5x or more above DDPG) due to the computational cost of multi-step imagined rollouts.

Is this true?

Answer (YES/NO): YES